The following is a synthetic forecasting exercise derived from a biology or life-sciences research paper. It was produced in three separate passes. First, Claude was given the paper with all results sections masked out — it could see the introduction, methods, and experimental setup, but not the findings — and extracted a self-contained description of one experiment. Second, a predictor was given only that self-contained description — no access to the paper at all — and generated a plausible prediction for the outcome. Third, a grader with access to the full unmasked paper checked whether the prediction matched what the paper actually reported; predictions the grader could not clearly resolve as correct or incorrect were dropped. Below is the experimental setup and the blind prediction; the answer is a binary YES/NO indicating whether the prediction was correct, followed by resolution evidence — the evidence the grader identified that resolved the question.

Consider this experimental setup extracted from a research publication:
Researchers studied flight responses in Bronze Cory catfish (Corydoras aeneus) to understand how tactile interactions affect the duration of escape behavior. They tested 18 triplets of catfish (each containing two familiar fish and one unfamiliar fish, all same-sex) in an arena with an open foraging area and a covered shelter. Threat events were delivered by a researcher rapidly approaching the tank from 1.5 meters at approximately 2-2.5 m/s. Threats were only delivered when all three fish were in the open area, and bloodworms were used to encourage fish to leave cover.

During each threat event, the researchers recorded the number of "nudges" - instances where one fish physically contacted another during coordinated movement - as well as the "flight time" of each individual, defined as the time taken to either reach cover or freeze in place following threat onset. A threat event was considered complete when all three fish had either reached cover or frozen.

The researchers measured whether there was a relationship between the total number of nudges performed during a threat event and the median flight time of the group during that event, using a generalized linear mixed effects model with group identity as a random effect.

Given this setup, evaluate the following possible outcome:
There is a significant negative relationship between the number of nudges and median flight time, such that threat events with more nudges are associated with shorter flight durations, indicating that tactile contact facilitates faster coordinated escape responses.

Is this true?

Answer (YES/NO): NO